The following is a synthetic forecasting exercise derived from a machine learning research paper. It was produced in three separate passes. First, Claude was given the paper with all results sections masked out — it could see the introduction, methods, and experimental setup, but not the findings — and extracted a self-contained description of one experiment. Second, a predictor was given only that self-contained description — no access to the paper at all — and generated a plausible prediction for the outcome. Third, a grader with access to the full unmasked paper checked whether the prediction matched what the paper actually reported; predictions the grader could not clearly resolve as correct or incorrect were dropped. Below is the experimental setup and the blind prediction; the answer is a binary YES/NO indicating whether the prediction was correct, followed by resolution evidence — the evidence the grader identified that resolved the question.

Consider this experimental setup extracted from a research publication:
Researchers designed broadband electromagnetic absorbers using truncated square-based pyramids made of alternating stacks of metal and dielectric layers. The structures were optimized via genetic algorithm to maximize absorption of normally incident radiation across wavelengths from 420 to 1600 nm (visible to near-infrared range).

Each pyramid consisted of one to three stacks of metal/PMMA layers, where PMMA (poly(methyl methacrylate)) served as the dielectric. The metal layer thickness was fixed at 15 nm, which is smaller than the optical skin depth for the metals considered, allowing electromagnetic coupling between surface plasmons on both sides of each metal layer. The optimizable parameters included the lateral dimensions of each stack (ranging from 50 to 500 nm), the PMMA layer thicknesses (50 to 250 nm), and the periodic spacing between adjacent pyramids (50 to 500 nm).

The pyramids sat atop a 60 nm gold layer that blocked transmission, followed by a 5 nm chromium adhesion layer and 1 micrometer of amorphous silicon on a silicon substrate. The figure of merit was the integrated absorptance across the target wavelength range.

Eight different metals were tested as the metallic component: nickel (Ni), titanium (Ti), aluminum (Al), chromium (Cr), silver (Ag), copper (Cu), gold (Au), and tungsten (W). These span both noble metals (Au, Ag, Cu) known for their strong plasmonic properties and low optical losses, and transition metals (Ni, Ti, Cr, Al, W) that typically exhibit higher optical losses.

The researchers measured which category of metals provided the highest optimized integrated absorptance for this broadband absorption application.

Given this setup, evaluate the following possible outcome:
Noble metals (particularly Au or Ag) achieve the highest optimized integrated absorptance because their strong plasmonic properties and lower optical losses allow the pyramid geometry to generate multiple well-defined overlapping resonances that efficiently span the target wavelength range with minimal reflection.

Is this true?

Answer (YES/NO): NO